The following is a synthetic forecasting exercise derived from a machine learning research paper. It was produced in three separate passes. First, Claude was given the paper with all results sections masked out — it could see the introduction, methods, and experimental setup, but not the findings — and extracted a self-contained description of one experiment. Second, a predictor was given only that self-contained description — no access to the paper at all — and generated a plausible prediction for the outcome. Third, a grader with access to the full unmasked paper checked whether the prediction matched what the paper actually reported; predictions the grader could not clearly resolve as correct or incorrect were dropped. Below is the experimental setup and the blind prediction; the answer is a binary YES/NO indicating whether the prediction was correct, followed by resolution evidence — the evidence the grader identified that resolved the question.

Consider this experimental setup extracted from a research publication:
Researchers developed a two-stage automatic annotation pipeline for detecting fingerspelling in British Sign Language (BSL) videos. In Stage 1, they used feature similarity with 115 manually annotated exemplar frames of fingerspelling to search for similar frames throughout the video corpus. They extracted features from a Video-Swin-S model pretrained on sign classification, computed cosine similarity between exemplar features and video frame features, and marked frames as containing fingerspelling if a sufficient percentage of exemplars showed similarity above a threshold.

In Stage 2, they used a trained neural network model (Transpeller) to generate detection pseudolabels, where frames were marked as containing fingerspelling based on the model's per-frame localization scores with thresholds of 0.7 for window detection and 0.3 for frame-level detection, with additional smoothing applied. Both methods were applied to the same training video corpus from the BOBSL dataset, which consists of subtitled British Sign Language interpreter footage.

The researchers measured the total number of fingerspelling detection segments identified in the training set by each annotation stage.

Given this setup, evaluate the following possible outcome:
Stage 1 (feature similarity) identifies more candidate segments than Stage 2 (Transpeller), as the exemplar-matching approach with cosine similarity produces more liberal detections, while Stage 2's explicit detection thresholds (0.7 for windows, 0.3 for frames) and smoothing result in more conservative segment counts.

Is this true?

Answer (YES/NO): YES